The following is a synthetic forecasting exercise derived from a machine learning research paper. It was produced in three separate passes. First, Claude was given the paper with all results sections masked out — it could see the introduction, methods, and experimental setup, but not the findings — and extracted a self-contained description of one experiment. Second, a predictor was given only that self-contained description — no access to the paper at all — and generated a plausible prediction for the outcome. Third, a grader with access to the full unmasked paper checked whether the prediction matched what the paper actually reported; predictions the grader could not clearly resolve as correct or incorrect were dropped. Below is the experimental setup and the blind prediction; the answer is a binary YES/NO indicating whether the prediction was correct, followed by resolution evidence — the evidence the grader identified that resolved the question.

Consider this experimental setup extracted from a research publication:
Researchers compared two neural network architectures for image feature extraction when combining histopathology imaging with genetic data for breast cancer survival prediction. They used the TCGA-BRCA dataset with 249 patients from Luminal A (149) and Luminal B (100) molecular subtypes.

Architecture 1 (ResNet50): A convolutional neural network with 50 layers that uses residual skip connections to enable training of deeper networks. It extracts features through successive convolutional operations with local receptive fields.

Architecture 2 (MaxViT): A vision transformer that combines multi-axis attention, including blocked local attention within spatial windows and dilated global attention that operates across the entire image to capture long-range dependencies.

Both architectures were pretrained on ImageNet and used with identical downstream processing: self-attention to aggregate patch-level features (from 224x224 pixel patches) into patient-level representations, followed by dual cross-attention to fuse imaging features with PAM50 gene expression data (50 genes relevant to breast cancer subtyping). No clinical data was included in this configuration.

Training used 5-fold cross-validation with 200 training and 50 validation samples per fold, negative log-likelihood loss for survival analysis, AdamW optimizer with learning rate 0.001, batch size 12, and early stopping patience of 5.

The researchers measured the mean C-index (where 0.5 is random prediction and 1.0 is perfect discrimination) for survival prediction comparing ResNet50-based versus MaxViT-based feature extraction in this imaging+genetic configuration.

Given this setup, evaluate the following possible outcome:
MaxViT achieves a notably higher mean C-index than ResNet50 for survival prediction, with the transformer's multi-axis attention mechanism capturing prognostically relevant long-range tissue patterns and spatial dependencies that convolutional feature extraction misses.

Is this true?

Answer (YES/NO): NO